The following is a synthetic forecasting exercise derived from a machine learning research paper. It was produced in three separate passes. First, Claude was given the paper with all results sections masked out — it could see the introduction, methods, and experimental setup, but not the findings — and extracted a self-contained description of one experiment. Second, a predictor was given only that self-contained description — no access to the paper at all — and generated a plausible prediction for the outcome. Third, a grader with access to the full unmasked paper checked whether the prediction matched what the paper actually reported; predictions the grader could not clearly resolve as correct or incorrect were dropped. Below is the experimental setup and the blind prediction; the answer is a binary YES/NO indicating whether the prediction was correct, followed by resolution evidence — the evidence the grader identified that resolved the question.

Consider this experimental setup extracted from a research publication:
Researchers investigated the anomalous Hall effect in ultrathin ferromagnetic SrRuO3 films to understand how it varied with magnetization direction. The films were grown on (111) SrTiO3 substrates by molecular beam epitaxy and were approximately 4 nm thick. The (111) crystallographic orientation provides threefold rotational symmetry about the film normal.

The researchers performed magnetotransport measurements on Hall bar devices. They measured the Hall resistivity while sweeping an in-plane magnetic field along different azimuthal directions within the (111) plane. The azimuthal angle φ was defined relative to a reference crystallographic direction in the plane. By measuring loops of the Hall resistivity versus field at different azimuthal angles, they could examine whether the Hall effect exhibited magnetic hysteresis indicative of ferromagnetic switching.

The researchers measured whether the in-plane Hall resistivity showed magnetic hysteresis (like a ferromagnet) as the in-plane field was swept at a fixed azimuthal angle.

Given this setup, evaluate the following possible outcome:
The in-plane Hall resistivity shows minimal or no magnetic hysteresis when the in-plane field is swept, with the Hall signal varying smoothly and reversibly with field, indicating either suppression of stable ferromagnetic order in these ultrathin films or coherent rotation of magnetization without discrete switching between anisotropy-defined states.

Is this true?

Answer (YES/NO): NO